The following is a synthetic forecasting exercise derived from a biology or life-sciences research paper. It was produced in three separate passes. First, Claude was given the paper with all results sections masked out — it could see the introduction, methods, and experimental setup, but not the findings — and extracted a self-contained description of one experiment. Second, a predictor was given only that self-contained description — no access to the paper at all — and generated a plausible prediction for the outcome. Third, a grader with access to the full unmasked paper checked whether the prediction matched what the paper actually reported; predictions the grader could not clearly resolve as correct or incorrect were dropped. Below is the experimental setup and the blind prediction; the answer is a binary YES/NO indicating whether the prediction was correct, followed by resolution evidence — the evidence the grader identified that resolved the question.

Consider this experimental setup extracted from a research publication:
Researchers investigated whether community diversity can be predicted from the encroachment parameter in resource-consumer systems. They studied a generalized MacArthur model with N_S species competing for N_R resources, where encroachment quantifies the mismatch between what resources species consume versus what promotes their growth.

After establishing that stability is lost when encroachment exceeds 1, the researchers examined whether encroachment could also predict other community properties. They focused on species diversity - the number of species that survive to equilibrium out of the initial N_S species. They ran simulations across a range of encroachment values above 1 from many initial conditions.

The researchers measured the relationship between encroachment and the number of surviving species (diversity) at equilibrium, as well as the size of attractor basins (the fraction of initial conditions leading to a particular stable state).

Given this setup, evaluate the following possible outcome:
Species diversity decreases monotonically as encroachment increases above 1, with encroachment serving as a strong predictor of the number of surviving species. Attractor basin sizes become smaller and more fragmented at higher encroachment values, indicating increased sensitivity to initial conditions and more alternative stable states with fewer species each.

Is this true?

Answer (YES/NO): YES